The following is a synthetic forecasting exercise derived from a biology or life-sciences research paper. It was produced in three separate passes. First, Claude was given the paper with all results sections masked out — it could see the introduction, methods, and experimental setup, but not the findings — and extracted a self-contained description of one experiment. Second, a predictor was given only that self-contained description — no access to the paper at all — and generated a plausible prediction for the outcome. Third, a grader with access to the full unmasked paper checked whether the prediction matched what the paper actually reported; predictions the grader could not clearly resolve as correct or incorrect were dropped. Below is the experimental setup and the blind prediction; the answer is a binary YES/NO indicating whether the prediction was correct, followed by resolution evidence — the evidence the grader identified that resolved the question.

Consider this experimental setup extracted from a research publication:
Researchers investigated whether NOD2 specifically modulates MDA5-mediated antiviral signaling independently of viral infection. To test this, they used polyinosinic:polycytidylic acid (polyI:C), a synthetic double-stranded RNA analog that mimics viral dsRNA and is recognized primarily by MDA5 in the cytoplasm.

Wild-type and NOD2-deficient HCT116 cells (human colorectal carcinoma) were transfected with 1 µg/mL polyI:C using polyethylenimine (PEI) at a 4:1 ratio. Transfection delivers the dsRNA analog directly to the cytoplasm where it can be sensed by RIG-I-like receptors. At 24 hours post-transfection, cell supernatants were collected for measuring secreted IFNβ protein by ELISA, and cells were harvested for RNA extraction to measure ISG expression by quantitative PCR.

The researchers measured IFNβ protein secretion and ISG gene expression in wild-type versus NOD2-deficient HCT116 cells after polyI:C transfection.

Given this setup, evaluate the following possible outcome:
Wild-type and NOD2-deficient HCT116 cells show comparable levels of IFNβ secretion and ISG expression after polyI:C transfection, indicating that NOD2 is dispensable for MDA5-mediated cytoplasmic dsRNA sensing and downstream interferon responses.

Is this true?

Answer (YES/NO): NO